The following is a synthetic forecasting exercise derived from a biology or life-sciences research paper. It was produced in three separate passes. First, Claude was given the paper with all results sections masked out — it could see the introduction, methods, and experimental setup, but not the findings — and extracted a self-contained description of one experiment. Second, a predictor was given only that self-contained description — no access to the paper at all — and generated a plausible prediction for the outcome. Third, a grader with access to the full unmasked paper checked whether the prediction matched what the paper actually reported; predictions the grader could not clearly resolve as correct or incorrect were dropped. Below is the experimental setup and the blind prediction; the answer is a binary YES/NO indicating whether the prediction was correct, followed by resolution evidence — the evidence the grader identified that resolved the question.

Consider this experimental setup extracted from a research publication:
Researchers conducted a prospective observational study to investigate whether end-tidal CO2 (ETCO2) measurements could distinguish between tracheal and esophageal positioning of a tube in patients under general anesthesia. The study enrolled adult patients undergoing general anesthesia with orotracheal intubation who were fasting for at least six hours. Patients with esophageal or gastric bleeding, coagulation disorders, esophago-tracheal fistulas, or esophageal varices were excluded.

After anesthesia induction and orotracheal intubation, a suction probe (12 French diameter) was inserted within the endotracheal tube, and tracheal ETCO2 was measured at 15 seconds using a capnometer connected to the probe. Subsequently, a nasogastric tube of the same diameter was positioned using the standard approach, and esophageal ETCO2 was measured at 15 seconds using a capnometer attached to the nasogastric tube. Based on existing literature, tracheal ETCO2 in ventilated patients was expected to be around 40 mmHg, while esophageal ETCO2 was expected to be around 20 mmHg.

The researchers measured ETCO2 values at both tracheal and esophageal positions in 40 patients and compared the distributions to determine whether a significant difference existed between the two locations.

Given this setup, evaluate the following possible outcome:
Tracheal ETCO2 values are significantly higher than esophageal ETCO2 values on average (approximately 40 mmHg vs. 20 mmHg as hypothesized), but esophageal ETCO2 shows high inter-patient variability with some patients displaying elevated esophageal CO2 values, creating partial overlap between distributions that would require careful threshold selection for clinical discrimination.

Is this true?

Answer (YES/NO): NO